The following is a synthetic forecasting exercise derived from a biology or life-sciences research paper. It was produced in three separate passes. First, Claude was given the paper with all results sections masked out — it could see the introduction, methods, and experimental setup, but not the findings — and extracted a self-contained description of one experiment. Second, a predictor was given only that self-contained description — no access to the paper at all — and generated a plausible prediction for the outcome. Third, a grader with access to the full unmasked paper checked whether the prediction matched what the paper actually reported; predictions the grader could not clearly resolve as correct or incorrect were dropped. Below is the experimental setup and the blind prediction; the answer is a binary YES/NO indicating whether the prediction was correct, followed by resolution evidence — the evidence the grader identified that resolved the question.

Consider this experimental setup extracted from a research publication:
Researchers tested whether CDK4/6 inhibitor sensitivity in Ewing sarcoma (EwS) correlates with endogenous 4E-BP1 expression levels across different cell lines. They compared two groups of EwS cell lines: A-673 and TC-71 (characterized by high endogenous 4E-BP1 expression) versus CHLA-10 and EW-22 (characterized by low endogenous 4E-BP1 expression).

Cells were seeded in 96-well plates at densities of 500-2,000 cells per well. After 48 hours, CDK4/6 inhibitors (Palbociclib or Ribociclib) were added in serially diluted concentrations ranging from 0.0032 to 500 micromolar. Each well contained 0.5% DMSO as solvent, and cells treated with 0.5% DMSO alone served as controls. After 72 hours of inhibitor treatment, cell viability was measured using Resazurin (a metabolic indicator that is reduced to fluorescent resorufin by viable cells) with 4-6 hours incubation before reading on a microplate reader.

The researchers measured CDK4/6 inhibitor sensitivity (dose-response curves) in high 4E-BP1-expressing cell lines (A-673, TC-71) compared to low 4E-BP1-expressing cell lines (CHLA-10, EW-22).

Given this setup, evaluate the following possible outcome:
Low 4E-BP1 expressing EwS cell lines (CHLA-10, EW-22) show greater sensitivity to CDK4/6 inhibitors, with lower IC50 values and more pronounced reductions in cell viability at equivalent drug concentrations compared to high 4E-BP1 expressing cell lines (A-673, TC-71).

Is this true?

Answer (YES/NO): NO